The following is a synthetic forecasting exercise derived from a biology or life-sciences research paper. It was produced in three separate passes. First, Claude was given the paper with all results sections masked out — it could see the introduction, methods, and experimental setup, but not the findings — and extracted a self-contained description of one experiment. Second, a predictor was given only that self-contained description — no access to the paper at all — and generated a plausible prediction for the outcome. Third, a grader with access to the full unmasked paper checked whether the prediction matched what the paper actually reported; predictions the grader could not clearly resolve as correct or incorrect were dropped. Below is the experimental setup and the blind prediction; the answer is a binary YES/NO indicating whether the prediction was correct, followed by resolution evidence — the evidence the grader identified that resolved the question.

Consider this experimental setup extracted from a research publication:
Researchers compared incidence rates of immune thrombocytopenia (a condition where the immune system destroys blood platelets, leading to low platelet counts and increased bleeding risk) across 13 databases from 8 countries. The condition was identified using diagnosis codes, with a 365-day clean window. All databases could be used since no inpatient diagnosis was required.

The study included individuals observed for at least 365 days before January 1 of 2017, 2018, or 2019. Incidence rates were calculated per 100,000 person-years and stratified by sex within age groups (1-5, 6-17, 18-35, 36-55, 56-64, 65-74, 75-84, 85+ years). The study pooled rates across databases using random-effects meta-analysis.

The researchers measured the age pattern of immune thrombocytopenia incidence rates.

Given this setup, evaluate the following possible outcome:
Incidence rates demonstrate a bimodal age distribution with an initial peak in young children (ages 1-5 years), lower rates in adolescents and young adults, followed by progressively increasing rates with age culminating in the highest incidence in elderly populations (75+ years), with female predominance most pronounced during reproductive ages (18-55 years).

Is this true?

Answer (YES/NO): NO